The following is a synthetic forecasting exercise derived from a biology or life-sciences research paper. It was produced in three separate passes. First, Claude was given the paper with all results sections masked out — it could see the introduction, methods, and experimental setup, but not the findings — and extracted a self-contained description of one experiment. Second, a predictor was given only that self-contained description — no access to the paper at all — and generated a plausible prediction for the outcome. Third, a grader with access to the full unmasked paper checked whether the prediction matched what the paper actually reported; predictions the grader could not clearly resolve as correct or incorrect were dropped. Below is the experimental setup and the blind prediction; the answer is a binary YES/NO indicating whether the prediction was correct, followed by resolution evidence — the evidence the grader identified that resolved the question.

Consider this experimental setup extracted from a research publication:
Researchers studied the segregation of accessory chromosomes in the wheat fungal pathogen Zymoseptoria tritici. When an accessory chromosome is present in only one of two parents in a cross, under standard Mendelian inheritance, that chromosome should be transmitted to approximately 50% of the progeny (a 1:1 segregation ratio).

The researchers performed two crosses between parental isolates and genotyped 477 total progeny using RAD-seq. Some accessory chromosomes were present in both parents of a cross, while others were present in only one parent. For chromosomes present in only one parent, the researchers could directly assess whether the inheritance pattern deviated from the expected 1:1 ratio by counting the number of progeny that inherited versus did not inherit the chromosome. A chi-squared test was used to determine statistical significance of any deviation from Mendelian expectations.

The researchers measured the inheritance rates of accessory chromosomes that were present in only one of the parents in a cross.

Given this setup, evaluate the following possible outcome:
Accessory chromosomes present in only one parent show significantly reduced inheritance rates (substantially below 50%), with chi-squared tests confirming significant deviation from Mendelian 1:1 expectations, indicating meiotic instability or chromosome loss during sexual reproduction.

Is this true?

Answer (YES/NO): NO